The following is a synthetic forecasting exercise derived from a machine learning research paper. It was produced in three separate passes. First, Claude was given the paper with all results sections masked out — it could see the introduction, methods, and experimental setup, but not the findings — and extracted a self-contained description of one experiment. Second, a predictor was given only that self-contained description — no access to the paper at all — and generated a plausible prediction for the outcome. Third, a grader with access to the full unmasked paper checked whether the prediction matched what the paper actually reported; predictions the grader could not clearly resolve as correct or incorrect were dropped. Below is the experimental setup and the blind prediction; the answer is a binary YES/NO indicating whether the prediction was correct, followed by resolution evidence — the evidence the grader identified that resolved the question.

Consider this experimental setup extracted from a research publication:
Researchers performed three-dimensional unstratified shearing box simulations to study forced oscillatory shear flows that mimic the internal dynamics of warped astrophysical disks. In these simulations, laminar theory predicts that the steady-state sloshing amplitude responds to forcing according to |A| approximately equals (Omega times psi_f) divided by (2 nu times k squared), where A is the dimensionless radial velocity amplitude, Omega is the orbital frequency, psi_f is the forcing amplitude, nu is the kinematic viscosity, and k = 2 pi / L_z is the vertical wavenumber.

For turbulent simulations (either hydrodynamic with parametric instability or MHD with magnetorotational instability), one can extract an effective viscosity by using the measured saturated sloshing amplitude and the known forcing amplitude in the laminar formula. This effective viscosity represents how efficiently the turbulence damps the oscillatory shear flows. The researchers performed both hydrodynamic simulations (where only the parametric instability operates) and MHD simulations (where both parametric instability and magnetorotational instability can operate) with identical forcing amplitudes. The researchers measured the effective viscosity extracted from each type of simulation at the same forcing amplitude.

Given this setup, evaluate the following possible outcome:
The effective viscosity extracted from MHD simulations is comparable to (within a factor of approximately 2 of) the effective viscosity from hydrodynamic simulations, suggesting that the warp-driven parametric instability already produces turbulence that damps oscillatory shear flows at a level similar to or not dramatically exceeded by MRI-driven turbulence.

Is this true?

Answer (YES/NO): YES